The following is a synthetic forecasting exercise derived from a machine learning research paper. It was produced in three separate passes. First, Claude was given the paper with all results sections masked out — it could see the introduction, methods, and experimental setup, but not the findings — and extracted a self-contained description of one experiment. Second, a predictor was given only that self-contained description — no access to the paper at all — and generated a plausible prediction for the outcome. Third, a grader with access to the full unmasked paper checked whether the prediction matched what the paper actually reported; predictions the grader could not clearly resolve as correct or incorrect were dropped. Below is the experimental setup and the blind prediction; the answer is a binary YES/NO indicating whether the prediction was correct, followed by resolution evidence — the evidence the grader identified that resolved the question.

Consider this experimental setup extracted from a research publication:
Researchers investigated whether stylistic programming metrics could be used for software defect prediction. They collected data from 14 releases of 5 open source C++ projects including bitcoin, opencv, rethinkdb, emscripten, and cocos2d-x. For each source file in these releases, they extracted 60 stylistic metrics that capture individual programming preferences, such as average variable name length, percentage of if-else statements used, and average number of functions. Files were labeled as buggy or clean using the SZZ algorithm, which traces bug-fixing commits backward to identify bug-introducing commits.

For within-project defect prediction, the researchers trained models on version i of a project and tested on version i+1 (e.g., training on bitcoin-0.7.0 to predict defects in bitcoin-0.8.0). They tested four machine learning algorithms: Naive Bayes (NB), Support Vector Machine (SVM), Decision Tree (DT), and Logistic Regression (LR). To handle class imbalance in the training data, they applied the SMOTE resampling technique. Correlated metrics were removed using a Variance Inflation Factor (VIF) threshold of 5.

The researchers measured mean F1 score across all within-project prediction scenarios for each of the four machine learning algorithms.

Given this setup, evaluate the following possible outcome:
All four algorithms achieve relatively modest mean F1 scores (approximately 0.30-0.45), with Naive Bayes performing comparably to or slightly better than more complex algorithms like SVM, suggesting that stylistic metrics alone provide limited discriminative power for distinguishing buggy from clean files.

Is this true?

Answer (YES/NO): NO